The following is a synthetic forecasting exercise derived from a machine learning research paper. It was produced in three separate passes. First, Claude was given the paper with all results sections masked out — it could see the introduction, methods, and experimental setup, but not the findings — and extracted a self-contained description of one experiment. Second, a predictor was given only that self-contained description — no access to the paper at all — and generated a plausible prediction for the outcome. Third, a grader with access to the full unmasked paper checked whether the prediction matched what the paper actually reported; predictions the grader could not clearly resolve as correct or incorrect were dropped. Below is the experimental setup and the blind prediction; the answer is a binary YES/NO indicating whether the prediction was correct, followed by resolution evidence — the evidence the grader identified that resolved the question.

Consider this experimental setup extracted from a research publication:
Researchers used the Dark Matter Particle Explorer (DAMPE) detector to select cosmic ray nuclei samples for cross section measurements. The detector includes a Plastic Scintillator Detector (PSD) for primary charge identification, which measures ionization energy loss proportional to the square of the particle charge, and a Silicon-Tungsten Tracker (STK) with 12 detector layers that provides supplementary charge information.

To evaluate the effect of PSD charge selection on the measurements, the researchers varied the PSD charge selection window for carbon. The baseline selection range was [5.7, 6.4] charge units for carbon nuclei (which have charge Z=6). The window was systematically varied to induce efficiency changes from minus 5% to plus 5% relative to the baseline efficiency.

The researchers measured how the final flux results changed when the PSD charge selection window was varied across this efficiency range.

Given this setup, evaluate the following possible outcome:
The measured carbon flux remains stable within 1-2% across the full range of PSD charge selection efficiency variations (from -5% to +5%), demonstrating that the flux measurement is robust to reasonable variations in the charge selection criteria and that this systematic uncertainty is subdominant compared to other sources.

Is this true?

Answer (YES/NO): YES